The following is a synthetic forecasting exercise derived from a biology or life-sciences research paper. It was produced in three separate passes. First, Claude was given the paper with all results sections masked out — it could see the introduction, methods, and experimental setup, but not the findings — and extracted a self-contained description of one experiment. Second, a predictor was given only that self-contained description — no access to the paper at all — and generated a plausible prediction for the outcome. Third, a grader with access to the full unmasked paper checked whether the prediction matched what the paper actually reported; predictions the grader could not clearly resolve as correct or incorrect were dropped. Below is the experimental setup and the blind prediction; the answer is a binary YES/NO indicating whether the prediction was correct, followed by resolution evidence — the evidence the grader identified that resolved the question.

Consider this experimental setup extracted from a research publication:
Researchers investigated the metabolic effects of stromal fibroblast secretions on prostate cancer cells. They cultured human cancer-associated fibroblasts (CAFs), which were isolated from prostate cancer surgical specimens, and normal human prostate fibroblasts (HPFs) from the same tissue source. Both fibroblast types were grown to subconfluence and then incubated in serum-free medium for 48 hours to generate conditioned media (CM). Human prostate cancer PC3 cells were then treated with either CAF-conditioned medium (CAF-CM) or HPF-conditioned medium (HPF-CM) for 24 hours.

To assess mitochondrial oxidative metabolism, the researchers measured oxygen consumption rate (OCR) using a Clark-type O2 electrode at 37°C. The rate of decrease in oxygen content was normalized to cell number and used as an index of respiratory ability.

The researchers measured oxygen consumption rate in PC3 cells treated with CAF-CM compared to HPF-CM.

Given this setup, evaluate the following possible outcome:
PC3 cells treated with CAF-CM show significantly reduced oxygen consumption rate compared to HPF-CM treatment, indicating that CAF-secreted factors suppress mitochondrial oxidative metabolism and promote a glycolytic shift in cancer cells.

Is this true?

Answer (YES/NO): NO